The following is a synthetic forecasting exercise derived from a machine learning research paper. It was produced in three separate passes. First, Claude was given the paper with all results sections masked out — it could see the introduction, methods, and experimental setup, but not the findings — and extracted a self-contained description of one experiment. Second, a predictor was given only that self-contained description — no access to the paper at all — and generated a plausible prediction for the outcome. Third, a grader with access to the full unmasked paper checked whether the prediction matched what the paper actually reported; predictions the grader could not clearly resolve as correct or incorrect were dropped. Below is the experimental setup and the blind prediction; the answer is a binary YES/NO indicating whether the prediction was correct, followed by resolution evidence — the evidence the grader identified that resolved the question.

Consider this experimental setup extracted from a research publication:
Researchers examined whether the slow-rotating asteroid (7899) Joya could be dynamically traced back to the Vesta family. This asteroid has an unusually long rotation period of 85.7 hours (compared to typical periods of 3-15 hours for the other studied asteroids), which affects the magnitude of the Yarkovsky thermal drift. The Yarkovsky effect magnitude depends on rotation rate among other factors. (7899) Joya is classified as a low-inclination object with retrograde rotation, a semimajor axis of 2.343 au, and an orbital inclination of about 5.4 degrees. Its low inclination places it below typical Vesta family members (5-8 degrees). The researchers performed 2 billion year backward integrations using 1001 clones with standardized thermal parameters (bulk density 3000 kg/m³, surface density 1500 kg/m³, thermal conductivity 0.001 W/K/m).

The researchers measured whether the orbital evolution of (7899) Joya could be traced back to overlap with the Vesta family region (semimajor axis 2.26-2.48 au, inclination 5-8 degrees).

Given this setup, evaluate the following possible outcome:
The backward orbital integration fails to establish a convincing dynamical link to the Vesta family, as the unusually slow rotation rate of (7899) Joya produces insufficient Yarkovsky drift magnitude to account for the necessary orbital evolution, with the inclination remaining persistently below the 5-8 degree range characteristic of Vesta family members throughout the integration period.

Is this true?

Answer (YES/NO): NO